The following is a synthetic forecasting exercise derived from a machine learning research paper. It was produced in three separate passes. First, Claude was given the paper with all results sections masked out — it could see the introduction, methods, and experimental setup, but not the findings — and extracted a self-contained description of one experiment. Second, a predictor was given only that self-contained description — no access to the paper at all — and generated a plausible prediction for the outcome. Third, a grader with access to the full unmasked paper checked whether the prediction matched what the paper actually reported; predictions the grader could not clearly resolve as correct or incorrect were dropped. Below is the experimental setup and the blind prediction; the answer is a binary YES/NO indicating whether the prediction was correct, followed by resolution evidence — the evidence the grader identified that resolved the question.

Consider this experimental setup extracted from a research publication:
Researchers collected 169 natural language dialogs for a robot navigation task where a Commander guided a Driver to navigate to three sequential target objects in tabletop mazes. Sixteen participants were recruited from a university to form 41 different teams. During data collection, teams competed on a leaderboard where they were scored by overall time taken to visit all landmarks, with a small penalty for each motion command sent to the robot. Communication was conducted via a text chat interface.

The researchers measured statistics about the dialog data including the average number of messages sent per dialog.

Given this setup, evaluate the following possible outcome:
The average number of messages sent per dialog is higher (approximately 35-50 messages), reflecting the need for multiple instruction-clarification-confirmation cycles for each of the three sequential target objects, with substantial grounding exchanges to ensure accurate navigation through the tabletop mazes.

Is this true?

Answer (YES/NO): NO